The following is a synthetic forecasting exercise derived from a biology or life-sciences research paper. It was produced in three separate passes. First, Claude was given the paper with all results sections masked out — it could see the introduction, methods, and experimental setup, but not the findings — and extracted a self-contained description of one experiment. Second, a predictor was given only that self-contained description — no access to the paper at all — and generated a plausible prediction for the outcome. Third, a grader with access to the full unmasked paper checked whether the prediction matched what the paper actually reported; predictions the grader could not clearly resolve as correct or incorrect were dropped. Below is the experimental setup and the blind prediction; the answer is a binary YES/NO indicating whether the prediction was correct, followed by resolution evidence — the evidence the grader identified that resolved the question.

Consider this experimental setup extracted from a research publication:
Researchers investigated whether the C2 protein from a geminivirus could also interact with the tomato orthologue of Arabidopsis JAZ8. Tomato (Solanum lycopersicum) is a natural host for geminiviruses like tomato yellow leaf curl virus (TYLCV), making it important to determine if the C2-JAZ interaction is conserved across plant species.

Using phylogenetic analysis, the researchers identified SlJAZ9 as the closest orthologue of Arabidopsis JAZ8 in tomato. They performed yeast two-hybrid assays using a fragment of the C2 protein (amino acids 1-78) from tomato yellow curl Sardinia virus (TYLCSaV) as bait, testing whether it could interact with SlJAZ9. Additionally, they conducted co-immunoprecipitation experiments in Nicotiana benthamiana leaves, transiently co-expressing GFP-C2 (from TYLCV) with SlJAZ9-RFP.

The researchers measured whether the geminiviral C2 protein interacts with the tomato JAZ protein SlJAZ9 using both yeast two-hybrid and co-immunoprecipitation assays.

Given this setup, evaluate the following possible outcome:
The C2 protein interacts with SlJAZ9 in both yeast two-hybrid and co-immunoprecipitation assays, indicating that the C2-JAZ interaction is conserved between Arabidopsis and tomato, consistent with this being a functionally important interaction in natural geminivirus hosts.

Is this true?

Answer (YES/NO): NO